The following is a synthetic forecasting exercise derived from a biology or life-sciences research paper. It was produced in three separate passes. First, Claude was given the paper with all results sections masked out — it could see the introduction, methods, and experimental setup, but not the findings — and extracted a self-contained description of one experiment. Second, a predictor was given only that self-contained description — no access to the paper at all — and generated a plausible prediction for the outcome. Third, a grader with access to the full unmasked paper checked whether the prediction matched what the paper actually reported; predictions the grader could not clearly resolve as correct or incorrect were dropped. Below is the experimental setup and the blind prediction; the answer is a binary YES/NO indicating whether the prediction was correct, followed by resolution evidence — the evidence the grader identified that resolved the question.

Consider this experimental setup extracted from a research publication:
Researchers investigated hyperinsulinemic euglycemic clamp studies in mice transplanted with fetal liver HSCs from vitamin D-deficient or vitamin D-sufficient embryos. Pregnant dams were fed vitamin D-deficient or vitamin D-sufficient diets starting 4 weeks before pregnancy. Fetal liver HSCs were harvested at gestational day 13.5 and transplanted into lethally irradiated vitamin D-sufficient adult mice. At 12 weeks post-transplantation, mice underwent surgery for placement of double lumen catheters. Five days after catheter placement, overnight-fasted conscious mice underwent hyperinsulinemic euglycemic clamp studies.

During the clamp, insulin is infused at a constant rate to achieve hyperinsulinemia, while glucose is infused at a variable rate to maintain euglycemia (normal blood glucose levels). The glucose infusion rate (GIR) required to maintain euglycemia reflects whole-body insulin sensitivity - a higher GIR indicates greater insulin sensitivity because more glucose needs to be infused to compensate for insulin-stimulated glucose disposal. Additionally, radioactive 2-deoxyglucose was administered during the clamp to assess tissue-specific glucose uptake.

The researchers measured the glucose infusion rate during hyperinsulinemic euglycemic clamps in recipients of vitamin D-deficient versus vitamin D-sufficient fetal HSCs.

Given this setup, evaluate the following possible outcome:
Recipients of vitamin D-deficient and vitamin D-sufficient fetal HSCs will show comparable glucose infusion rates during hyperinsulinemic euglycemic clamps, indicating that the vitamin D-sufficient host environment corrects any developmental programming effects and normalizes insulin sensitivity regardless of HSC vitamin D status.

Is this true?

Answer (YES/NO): NO